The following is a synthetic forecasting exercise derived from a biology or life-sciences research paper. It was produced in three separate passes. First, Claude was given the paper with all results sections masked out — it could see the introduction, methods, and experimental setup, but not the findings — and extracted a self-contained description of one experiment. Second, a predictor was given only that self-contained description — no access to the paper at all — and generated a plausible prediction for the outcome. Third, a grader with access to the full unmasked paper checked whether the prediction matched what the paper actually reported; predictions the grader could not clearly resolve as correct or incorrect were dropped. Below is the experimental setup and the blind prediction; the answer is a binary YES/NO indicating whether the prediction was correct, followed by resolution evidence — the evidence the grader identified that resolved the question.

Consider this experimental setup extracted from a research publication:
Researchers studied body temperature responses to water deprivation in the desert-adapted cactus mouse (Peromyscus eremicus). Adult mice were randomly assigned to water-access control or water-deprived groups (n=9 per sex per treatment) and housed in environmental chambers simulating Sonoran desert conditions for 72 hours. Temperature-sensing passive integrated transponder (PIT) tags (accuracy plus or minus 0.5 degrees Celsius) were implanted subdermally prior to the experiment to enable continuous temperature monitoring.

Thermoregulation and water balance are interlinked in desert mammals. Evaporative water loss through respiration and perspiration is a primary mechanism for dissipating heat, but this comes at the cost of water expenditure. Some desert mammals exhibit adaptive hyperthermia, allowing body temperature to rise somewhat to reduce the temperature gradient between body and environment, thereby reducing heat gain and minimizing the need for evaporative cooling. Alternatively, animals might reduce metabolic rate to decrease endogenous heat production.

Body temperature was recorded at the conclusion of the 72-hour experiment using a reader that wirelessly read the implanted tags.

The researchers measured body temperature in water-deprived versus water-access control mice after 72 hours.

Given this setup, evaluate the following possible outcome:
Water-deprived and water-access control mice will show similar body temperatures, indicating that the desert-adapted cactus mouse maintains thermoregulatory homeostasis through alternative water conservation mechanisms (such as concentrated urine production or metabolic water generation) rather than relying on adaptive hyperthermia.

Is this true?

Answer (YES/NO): NO